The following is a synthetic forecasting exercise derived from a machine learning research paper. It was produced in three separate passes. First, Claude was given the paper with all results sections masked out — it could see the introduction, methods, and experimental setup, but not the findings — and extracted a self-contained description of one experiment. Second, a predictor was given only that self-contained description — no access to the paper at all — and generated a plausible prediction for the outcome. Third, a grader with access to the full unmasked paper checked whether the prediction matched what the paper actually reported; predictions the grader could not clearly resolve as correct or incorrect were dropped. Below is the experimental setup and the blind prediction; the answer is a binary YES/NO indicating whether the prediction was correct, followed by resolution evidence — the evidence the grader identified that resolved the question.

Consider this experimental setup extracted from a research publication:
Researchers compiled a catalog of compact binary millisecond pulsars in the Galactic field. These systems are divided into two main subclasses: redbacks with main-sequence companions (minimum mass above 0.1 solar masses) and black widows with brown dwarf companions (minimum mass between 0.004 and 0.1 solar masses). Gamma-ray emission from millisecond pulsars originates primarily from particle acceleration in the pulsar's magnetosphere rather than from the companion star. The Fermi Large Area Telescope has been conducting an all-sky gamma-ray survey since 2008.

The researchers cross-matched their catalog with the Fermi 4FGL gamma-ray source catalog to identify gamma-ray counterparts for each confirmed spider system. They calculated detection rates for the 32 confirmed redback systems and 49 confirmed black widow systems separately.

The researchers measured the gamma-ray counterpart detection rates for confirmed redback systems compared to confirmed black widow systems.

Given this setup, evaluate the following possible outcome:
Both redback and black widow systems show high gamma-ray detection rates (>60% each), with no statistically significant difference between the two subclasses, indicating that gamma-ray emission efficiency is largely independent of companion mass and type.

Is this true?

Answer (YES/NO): YES